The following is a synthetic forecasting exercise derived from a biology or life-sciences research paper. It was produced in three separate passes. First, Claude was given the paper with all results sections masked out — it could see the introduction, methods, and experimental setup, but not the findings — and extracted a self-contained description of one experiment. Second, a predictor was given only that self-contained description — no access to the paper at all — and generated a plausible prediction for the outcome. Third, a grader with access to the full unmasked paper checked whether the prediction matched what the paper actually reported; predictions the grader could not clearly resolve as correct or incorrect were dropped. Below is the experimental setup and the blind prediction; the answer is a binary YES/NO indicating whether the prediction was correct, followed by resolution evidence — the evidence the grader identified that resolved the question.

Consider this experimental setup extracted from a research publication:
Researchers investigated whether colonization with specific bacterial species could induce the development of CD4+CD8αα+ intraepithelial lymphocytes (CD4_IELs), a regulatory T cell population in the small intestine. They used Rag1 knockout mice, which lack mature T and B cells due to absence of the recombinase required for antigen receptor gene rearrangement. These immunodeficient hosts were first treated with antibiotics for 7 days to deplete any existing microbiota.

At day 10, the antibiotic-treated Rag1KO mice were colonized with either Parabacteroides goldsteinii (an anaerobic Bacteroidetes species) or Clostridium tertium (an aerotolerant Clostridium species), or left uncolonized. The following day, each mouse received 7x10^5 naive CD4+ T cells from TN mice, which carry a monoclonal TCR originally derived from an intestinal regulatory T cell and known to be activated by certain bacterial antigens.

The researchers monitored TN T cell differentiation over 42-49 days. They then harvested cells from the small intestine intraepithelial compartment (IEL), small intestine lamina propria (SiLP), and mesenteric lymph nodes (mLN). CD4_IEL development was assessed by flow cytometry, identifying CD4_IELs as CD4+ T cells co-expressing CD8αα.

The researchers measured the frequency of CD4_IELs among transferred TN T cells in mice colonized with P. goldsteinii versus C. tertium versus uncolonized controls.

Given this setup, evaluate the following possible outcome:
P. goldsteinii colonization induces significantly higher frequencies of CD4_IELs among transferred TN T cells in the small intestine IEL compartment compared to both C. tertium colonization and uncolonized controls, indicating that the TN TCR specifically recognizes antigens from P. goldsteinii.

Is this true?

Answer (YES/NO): YES